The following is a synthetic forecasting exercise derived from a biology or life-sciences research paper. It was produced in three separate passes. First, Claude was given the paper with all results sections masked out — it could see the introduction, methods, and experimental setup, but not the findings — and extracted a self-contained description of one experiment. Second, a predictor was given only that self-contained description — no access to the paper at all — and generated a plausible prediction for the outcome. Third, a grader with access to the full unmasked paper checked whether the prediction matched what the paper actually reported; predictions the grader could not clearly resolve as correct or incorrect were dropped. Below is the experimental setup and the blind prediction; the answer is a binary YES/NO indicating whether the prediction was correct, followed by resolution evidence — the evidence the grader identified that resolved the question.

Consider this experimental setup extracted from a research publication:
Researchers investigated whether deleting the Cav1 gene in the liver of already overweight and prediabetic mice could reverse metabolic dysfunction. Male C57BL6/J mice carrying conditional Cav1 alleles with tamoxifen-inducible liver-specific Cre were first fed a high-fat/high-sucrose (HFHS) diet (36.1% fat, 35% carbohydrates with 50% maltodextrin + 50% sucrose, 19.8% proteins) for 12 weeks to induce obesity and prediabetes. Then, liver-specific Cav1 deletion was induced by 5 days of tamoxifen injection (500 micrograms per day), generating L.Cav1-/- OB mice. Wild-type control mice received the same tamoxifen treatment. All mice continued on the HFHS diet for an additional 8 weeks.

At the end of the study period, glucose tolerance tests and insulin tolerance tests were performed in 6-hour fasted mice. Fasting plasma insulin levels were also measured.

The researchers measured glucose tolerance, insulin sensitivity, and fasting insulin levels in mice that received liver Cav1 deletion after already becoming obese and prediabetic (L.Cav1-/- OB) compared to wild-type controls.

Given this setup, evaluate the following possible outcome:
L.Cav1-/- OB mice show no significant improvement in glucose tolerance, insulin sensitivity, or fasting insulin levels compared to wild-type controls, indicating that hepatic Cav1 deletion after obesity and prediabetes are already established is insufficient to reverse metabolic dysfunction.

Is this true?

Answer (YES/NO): NO